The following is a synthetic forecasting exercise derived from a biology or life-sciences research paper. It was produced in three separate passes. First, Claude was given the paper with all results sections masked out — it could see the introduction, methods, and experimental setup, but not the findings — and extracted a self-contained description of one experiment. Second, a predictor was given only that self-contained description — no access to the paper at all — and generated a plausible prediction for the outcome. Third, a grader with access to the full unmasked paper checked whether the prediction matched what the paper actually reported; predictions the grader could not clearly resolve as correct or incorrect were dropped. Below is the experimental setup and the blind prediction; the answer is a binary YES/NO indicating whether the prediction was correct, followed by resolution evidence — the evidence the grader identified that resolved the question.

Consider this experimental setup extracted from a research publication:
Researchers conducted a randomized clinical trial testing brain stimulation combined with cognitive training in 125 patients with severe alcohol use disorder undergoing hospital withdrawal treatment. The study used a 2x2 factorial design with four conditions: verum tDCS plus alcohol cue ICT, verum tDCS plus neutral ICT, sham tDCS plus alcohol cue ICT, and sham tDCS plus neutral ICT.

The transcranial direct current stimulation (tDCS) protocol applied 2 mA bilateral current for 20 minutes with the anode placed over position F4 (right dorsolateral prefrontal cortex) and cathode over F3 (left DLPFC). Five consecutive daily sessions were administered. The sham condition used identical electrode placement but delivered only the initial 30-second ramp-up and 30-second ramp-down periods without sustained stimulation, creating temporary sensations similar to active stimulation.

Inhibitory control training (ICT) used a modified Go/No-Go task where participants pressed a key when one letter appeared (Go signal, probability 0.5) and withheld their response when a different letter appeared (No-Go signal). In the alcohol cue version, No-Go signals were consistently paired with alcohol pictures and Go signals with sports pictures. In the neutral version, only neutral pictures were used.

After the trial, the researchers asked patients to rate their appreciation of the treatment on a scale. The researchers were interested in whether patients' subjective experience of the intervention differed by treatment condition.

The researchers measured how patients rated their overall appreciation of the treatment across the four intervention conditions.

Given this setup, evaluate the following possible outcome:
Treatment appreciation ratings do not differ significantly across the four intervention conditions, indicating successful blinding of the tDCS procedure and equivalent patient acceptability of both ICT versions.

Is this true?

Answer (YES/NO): YES